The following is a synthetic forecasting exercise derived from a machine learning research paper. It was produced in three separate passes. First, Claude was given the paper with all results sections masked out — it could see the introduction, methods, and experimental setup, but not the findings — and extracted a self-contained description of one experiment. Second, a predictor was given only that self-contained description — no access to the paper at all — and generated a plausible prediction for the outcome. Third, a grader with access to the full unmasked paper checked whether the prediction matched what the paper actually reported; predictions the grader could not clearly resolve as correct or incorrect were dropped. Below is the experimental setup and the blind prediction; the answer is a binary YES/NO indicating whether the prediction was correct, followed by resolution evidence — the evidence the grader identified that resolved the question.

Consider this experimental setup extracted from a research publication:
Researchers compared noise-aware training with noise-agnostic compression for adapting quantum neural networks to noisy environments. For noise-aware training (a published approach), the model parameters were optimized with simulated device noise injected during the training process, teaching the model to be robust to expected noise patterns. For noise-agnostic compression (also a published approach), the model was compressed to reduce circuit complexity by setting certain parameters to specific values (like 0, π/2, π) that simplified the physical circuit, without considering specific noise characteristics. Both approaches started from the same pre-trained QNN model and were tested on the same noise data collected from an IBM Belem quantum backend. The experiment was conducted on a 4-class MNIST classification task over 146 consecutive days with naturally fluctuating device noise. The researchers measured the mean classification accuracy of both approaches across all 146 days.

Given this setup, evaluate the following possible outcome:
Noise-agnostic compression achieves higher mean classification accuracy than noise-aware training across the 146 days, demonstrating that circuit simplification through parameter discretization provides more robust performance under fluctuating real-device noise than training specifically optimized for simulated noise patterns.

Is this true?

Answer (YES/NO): YES